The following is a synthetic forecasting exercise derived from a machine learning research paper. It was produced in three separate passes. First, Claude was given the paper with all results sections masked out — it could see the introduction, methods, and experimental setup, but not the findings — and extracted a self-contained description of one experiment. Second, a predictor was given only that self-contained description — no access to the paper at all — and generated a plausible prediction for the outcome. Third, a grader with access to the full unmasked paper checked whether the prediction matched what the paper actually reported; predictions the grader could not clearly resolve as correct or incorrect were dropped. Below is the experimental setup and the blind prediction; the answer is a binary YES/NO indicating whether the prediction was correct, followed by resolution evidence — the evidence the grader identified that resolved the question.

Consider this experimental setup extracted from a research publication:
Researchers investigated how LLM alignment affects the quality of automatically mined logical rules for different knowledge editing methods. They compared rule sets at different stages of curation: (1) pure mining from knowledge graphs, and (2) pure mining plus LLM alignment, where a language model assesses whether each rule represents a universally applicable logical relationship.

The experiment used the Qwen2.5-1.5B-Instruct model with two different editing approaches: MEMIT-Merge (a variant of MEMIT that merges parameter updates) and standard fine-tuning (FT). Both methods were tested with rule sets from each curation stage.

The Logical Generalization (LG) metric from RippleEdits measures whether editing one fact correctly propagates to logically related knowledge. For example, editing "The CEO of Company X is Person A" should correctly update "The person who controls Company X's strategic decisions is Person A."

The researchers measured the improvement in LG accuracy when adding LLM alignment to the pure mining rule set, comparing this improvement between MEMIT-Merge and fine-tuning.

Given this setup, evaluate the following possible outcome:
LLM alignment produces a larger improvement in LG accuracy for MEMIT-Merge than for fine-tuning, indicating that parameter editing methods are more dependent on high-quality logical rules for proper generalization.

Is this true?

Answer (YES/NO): YES